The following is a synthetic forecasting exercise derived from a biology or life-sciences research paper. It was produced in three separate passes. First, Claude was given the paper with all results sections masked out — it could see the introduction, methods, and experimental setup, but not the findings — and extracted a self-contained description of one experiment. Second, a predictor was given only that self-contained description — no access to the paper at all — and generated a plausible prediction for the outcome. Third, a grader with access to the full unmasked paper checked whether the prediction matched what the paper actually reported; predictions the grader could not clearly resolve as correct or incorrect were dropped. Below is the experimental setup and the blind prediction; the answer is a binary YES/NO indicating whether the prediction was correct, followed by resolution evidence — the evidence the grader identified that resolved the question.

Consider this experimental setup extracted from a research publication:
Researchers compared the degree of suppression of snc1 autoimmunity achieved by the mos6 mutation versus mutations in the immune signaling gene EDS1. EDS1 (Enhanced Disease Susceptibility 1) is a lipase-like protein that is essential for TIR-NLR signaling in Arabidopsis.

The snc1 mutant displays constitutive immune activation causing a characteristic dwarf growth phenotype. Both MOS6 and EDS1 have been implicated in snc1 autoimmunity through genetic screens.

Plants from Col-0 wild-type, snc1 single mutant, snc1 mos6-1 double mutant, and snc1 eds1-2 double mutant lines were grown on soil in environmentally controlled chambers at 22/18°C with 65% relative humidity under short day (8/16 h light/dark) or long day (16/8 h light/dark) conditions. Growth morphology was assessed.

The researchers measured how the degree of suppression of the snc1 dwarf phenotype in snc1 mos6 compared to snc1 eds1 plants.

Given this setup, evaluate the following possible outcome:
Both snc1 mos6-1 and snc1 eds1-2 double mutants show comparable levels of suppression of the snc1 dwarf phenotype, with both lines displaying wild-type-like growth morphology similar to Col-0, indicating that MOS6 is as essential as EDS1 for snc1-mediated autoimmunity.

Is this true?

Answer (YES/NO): NO